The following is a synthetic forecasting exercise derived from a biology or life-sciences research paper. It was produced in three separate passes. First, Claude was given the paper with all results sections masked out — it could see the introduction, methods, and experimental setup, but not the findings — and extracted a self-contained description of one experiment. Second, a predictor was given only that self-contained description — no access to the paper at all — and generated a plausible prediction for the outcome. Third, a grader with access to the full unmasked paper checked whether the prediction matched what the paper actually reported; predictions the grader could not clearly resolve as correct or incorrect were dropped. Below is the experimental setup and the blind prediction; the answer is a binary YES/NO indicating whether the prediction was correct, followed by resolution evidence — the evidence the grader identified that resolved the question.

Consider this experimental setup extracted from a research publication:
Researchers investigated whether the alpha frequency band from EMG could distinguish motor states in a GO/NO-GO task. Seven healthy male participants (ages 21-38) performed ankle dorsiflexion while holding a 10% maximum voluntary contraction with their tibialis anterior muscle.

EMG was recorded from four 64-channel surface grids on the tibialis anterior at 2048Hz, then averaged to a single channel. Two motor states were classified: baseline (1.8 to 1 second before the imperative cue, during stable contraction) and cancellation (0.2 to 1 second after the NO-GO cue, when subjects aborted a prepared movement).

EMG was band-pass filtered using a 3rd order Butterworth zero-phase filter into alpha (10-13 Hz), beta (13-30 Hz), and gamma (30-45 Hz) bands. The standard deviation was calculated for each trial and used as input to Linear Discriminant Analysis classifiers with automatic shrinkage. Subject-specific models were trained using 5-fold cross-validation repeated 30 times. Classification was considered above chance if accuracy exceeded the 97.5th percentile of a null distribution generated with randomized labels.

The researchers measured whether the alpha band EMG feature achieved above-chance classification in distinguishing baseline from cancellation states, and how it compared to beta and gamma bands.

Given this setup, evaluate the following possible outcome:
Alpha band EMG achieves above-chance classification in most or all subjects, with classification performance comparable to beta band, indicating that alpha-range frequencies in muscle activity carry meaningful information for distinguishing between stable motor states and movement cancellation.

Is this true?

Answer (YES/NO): NO